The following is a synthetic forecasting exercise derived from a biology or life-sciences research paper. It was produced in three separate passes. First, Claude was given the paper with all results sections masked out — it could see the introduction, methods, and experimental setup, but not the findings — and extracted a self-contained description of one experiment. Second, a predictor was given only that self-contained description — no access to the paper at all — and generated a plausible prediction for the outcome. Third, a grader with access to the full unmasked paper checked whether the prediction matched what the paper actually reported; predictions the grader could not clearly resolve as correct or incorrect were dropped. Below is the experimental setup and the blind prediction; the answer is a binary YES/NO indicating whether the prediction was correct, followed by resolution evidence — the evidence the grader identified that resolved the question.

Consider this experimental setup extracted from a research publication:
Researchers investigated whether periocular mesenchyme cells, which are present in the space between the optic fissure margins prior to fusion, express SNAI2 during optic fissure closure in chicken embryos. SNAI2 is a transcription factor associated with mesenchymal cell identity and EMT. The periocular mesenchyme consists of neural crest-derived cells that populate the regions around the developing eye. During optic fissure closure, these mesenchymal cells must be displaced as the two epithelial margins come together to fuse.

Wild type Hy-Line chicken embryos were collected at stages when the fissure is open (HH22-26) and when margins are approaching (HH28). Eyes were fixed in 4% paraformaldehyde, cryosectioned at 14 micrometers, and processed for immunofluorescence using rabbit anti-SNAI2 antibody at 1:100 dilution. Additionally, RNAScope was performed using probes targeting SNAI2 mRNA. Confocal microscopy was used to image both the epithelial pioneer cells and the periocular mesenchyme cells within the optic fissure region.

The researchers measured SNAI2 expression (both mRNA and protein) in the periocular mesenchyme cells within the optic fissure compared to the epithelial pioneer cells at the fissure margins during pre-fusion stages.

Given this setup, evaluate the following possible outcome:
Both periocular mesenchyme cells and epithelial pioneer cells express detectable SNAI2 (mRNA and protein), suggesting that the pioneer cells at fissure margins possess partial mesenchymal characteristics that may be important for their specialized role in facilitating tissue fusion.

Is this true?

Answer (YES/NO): YES